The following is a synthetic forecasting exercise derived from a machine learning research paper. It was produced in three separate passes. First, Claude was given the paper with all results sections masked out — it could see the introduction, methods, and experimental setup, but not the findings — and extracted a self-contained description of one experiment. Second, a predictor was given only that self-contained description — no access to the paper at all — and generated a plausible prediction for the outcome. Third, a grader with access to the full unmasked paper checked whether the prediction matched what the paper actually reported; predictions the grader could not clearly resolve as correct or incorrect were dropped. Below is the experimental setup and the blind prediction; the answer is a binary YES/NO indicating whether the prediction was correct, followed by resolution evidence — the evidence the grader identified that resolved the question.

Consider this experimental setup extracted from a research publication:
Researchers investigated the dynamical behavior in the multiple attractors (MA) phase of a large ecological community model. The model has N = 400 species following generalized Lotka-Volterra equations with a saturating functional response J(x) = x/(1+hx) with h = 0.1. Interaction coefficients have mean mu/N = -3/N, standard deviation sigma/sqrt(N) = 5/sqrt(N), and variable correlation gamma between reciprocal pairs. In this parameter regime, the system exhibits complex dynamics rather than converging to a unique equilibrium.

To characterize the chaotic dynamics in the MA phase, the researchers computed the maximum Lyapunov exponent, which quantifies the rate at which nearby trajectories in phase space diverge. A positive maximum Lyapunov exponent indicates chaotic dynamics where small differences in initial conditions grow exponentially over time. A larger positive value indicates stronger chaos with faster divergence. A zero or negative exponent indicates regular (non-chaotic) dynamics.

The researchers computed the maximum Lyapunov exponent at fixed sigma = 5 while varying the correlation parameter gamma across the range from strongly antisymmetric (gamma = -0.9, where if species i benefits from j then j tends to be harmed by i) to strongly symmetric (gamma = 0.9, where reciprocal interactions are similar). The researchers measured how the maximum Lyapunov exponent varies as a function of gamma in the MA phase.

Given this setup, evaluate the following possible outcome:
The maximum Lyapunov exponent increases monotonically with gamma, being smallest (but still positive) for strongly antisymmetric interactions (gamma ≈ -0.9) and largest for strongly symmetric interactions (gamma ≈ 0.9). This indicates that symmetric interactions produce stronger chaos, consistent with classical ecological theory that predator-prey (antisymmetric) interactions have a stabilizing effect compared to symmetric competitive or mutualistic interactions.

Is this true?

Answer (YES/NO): NO